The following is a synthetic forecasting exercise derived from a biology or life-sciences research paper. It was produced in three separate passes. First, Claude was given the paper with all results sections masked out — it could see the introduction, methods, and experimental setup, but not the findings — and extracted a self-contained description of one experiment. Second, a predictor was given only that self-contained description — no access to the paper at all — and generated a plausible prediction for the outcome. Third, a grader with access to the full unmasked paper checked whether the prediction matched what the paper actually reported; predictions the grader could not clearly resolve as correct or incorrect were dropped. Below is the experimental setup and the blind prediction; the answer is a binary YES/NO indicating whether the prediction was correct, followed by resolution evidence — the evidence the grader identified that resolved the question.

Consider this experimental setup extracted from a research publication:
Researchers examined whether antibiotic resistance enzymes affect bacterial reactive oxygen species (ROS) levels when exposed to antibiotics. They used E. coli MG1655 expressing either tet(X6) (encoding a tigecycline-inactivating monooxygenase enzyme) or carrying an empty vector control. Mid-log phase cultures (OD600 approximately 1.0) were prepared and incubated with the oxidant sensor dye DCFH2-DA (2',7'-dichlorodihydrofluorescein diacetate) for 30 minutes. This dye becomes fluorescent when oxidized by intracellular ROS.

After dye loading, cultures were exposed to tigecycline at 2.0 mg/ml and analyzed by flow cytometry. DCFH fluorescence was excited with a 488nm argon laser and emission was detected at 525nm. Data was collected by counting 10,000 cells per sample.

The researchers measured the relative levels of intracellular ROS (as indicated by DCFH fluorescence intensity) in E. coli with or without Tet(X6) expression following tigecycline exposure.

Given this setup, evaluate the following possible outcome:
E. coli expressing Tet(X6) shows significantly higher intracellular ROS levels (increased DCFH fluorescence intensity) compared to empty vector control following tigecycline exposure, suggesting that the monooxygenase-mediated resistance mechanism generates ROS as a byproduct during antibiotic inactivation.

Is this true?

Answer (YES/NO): NO